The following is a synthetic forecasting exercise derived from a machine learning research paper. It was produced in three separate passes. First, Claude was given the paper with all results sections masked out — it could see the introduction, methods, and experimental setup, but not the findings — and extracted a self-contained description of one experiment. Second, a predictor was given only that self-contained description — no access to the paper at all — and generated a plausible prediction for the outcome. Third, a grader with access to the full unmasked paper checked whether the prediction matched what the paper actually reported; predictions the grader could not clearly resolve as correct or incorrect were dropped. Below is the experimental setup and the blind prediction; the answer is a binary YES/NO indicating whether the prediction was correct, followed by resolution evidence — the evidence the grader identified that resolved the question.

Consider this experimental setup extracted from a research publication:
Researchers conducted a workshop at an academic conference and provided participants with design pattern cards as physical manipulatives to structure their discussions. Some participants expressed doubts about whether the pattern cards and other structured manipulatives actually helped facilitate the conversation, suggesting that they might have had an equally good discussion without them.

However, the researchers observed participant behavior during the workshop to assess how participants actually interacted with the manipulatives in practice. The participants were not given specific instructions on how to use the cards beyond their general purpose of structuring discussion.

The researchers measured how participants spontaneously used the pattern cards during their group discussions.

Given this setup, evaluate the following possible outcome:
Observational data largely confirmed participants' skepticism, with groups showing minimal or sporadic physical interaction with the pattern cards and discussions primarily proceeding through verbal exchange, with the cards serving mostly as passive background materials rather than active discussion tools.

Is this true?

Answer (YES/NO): NO